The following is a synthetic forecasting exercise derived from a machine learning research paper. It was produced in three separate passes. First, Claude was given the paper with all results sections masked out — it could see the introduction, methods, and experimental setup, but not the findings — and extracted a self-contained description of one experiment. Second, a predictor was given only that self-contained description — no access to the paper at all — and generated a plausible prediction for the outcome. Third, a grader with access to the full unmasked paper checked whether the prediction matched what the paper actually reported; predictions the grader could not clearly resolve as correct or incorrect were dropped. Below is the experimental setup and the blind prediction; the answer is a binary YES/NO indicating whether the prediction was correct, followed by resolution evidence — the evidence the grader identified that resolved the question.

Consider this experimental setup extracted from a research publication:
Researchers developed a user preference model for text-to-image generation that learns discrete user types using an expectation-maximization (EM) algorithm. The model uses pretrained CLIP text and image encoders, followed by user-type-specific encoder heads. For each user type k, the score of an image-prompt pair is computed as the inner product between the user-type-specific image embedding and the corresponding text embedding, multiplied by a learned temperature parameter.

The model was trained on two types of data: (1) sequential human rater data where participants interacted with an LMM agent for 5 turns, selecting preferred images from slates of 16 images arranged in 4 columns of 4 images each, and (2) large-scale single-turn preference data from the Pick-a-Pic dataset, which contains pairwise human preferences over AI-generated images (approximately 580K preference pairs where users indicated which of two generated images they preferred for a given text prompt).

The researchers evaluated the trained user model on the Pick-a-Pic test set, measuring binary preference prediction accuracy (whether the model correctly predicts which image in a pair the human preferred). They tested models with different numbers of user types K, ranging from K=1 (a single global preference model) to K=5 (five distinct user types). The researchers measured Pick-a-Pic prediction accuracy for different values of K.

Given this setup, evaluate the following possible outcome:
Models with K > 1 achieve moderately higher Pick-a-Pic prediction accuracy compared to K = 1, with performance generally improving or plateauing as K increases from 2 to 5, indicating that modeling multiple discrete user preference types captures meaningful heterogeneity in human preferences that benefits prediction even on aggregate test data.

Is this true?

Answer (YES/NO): YES